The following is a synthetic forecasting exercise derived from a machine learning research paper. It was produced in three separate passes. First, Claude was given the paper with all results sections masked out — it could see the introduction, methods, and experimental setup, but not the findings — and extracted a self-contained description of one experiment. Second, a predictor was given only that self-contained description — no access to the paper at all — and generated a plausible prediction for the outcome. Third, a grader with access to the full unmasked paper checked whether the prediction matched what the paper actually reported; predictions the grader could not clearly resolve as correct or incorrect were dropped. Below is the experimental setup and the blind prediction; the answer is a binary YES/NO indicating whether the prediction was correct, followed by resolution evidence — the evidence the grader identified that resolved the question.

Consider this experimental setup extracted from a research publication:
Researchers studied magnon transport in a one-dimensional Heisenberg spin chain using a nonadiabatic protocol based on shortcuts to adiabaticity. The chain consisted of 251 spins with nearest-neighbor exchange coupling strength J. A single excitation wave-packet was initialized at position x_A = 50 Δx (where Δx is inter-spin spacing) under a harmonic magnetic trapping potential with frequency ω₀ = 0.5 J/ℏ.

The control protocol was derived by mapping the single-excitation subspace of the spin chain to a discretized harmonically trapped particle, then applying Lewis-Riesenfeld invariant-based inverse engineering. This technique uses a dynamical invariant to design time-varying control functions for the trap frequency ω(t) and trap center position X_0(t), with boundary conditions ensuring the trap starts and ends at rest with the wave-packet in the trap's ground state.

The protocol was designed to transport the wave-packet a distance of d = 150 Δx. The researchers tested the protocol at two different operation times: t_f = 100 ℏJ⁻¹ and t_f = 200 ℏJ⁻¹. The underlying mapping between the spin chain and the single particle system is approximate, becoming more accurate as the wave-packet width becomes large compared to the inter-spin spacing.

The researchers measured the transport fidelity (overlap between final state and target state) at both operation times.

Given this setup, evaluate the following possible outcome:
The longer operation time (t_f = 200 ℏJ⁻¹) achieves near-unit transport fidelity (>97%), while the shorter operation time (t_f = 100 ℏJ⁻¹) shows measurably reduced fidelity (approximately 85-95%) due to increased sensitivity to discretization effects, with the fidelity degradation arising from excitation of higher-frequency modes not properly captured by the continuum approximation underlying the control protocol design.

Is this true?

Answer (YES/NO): NO